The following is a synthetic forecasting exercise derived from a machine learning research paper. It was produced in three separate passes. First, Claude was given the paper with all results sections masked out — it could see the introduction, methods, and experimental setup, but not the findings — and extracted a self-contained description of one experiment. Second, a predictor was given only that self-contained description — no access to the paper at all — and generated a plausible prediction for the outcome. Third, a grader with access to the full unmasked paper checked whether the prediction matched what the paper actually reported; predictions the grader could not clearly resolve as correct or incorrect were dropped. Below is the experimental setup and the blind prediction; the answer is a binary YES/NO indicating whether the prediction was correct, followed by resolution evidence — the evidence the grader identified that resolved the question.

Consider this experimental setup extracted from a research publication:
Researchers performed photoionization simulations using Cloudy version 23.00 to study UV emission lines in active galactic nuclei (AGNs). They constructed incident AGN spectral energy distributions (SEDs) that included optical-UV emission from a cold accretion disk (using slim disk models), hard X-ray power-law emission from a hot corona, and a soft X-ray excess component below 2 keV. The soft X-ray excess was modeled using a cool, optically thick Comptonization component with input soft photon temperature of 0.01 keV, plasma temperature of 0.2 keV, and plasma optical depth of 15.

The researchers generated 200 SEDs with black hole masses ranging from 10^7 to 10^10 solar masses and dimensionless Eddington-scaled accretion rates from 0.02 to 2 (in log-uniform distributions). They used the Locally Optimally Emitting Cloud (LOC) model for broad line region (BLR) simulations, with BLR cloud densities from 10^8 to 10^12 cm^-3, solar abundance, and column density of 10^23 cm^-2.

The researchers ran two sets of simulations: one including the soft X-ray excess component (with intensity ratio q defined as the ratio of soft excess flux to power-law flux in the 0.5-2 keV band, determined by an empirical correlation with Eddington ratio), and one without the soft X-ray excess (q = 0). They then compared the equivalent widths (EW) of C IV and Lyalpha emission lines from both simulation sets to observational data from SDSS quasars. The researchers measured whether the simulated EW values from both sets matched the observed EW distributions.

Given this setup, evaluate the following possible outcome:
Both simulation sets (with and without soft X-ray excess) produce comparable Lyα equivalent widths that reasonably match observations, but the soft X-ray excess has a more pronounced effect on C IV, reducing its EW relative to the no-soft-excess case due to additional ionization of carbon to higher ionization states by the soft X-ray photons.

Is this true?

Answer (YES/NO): NO